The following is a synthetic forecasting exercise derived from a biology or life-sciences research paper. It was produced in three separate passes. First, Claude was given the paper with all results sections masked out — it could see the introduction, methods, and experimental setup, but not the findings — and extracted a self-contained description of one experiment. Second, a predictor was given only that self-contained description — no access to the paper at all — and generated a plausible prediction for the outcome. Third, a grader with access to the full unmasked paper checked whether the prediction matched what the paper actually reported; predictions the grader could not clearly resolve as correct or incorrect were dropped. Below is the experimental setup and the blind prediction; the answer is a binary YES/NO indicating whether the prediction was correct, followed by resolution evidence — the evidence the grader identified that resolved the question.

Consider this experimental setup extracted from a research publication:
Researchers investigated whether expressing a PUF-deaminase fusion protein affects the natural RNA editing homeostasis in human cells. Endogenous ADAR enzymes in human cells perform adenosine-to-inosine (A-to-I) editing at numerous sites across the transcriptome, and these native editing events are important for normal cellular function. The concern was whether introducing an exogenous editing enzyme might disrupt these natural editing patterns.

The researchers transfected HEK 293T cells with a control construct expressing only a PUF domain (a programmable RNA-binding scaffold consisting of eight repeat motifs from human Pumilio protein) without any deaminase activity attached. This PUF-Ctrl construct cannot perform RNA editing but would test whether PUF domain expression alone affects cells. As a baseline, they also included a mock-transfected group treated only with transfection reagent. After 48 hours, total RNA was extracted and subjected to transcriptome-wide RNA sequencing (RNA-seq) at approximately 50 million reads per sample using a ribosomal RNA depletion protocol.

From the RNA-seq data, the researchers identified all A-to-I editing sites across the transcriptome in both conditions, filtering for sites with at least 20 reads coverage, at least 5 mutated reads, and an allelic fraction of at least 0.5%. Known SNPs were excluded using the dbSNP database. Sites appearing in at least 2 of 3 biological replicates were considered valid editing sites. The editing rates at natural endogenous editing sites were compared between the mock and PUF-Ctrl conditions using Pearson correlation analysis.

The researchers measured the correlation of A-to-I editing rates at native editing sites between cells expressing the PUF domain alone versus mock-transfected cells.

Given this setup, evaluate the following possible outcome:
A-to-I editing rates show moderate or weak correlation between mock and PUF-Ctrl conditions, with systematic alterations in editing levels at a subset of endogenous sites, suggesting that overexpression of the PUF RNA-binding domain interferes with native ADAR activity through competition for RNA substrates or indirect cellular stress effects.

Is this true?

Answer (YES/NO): NO